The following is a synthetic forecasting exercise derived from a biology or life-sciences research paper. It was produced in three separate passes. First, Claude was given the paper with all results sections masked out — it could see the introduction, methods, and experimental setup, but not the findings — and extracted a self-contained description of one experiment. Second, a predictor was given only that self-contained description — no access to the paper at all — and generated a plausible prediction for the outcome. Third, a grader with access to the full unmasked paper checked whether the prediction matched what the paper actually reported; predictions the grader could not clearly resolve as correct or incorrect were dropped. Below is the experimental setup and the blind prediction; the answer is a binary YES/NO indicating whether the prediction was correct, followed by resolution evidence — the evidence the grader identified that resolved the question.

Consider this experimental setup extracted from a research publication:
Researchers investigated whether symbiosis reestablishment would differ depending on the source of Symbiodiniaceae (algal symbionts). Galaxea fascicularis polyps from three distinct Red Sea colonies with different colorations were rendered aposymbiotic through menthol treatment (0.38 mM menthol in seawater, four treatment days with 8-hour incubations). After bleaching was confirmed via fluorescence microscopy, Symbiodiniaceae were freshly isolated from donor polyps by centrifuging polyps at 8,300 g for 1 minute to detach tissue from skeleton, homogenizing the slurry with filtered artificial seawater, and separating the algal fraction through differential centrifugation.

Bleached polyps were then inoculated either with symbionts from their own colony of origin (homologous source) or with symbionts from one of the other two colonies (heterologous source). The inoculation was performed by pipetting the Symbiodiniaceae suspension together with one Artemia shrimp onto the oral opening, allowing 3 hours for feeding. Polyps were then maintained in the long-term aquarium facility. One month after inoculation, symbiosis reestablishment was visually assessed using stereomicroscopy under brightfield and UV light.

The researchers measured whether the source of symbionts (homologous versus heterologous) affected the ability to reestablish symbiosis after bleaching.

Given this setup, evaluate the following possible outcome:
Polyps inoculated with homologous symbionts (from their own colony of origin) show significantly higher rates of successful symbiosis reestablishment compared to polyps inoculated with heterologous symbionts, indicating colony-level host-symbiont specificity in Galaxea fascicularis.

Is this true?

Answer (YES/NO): NO